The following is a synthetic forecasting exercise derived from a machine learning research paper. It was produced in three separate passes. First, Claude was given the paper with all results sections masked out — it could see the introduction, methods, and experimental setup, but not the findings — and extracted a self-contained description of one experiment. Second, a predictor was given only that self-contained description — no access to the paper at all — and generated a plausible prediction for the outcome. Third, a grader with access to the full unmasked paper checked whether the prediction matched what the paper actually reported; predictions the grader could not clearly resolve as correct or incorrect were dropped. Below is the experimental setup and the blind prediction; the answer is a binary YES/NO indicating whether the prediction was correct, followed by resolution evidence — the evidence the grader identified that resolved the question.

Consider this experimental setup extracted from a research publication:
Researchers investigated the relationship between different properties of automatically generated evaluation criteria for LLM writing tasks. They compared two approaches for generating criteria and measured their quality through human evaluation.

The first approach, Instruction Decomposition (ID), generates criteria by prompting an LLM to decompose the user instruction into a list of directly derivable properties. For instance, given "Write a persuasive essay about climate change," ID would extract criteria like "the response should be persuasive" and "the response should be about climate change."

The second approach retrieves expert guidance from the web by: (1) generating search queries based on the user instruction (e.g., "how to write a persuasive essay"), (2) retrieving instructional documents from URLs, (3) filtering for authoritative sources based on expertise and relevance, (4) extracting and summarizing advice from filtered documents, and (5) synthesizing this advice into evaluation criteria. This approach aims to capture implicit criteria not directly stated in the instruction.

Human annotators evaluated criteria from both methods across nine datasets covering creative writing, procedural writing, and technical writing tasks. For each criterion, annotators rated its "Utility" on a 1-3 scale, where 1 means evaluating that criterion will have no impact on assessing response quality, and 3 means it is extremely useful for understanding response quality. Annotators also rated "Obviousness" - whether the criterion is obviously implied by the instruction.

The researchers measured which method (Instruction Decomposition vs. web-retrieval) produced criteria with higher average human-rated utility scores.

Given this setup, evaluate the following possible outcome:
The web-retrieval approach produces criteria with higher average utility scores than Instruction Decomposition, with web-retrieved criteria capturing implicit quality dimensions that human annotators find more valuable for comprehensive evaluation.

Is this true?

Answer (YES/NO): NO